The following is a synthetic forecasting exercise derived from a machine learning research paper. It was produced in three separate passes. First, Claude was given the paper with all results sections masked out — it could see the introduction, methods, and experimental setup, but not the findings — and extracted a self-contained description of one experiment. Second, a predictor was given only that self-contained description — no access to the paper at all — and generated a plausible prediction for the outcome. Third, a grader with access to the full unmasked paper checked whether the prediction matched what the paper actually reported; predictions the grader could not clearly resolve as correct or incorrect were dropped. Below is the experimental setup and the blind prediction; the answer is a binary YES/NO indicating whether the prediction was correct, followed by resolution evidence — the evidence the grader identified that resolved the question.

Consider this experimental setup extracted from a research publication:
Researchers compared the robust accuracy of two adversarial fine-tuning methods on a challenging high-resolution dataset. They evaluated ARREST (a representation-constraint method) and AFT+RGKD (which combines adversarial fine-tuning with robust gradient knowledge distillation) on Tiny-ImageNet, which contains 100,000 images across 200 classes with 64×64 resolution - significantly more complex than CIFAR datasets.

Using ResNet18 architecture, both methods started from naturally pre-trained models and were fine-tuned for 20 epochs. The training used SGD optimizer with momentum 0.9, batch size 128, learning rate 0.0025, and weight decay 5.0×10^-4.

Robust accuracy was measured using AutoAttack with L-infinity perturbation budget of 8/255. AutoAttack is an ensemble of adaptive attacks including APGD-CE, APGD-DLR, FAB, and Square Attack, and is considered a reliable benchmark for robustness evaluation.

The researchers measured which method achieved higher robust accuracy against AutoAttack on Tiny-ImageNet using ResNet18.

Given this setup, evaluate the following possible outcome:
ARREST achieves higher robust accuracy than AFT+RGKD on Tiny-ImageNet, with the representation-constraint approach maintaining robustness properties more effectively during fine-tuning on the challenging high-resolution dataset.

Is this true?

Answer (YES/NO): NO